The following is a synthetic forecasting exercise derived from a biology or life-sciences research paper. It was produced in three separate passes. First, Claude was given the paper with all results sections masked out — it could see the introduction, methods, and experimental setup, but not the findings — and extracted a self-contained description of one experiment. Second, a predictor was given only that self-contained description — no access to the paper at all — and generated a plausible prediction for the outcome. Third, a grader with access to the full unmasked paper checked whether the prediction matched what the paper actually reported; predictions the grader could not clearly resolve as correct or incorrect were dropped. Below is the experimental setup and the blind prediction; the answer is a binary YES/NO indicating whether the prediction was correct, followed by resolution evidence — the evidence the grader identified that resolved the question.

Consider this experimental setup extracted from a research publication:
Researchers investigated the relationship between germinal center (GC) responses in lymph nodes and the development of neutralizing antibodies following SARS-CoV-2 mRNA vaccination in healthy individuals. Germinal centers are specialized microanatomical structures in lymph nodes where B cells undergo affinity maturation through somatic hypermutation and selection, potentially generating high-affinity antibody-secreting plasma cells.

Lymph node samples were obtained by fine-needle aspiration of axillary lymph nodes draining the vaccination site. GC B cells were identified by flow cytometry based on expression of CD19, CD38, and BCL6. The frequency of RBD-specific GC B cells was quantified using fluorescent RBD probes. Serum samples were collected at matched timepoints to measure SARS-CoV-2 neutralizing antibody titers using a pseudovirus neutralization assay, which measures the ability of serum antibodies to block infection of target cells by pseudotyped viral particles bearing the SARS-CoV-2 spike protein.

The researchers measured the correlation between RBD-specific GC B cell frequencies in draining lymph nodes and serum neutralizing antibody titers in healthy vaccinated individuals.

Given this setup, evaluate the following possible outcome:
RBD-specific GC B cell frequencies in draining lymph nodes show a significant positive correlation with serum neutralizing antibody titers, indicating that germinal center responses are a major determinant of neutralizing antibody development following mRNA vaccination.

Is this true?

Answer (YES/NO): YES